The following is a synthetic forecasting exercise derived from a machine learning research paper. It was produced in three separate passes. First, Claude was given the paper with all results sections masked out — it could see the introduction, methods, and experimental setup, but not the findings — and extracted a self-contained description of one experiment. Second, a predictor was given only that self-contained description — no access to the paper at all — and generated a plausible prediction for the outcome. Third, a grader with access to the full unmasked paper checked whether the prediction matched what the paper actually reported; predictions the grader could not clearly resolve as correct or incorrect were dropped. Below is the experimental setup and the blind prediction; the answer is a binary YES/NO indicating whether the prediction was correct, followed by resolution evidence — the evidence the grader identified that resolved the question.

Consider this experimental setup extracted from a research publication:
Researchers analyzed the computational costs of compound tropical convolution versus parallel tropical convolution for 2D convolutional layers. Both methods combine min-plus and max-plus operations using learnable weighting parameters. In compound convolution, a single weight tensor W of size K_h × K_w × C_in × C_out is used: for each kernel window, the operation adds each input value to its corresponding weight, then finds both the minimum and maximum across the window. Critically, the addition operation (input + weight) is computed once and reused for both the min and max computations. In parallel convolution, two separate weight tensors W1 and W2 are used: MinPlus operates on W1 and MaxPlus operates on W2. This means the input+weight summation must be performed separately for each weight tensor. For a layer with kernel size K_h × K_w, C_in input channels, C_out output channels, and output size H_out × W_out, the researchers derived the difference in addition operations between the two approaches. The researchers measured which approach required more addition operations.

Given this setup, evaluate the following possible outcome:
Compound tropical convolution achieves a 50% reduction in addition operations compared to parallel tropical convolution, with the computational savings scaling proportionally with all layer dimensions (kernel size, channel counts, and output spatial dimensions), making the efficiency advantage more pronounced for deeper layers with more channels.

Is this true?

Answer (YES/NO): NO